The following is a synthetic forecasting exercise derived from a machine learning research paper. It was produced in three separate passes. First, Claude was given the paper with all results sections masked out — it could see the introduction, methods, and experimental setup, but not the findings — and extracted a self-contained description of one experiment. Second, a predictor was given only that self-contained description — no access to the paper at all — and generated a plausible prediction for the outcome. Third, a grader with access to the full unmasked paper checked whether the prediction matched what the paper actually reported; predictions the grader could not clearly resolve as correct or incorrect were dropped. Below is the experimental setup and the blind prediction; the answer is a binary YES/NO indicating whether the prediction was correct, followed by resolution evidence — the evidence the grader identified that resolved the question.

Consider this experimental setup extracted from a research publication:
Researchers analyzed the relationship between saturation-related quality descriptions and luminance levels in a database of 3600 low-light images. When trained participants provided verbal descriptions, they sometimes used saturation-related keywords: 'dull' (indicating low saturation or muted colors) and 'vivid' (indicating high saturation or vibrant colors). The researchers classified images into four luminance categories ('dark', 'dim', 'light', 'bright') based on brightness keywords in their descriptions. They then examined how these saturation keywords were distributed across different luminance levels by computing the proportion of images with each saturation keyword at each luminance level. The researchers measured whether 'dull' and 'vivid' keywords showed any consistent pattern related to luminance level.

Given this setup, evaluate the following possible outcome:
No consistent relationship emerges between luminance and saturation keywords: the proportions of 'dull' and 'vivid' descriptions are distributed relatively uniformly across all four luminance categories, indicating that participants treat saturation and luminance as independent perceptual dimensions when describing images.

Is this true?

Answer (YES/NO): NO